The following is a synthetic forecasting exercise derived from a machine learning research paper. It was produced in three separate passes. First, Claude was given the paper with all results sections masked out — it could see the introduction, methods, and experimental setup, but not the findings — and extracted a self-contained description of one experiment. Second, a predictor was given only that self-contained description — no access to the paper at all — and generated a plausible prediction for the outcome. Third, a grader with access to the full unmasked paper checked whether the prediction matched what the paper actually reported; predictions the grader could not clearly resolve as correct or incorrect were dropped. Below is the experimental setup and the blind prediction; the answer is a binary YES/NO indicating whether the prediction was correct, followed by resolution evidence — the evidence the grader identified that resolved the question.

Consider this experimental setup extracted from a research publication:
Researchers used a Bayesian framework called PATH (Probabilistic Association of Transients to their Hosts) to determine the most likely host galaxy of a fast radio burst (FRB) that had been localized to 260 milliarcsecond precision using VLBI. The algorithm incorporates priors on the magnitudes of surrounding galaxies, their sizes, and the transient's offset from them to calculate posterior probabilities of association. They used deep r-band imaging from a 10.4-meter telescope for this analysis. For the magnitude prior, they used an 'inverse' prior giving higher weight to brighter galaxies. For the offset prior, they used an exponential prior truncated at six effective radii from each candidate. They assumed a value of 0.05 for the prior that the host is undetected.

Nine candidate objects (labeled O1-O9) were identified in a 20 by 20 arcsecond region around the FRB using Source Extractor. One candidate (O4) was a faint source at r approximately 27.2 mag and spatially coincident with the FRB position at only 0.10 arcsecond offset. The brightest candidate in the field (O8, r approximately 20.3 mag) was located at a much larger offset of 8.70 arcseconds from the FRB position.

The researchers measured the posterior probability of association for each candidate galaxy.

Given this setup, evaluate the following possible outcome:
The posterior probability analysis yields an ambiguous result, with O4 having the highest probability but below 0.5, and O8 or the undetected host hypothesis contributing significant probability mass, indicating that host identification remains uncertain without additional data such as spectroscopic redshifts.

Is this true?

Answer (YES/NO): NO